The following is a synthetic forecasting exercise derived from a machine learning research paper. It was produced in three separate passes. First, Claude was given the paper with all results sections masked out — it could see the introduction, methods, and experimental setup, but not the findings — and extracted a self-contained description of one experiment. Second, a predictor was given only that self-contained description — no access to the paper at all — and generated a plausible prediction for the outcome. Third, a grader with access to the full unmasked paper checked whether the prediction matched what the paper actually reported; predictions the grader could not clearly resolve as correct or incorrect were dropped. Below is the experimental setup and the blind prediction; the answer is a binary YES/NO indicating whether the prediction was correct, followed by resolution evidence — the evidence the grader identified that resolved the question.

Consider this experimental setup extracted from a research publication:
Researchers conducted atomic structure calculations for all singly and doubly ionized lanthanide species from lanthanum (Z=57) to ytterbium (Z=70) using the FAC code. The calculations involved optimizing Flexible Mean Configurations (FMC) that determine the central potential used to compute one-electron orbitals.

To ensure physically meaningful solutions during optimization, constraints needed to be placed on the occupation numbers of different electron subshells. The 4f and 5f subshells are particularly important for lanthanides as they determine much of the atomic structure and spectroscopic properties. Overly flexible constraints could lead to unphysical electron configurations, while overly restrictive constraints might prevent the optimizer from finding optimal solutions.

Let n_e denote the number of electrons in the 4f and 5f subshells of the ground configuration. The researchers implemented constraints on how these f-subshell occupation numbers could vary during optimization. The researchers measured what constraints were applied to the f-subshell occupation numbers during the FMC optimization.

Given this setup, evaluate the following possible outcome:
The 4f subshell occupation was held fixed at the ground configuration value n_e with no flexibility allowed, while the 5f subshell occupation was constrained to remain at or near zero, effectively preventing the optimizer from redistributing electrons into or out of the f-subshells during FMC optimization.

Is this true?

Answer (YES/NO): NO